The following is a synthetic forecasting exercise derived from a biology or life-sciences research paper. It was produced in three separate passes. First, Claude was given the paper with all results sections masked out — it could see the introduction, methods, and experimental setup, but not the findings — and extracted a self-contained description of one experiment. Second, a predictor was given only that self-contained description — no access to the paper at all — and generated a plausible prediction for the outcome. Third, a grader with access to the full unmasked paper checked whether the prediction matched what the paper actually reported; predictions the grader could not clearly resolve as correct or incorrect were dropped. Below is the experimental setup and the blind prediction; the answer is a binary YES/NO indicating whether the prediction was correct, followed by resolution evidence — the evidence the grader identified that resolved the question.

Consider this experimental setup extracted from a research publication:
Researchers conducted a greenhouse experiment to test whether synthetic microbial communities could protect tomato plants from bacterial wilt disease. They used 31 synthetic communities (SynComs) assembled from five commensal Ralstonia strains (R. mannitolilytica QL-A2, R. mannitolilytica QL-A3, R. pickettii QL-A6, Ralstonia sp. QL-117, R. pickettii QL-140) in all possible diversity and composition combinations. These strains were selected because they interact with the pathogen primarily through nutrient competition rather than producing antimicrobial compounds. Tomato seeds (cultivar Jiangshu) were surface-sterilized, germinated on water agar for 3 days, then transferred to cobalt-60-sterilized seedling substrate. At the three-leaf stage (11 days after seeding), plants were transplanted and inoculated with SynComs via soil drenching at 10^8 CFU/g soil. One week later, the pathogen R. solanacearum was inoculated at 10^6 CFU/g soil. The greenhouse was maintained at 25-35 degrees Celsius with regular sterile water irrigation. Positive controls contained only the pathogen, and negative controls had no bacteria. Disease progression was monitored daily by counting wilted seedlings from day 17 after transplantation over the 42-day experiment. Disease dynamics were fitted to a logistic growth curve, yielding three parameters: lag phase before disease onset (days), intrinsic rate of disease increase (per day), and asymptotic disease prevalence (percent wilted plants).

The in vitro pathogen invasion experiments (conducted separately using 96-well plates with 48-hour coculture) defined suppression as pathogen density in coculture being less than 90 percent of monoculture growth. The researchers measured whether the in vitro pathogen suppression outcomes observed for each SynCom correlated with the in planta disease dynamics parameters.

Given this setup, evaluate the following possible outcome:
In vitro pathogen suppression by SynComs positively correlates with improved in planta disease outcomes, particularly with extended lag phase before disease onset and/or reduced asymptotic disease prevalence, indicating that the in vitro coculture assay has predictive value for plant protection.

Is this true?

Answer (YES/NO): YES